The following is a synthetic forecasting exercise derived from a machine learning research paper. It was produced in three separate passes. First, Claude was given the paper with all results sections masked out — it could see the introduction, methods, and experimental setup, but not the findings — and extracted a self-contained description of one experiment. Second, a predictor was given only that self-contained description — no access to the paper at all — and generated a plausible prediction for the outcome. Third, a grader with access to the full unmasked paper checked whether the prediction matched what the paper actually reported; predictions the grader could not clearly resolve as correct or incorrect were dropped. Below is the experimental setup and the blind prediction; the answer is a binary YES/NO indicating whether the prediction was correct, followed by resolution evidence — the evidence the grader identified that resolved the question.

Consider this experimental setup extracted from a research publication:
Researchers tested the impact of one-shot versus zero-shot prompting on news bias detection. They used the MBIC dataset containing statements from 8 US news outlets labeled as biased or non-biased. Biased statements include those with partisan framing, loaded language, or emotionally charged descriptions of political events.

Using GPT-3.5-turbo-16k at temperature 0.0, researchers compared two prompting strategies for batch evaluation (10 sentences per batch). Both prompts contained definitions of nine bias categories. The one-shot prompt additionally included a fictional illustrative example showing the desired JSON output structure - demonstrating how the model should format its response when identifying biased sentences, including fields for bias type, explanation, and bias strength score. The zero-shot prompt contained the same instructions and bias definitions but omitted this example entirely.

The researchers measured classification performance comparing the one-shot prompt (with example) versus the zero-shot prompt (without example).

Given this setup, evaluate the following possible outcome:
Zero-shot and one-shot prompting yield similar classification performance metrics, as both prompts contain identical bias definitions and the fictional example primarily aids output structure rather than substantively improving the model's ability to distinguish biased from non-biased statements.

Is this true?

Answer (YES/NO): YES